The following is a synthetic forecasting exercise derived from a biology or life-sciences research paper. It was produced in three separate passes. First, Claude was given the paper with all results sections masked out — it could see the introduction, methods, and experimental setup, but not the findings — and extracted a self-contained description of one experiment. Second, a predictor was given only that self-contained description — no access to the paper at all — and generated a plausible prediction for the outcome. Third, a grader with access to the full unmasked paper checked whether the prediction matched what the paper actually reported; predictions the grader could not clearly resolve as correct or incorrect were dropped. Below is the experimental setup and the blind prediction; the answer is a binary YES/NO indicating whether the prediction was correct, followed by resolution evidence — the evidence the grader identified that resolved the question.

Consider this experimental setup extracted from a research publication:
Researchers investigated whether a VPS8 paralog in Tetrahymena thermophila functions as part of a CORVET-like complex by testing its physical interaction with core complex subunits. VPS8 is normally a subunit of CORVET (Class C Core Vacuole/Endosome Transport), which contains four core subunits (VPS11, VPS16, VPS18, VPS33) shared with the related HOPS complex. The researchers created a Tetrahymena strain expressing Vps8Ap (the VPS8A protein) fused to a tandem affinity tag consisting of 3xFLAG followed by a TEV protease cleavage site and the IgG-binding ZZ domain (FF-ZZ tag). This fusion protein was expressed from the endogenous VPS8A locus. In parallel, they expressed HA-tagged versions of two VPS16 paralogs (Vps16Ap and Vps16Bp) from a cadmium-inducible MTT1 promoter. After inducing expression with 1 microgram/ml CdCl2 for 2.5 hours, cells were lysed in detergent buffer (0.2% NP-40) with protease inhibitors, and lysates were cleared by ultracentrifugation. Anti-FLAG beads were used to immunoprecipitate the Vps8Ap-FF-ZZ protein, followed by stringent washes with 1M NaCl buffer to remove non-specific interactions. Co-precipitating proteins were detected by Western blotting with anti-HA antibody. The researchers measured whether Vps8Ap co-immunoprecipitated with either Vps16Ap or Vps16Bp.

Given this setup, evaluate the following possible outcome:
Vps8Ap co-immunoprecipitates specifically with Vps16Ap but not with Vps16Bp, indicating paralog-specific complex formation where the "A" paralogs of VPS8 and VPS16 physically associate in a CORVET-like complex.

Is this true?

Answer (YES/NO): NO